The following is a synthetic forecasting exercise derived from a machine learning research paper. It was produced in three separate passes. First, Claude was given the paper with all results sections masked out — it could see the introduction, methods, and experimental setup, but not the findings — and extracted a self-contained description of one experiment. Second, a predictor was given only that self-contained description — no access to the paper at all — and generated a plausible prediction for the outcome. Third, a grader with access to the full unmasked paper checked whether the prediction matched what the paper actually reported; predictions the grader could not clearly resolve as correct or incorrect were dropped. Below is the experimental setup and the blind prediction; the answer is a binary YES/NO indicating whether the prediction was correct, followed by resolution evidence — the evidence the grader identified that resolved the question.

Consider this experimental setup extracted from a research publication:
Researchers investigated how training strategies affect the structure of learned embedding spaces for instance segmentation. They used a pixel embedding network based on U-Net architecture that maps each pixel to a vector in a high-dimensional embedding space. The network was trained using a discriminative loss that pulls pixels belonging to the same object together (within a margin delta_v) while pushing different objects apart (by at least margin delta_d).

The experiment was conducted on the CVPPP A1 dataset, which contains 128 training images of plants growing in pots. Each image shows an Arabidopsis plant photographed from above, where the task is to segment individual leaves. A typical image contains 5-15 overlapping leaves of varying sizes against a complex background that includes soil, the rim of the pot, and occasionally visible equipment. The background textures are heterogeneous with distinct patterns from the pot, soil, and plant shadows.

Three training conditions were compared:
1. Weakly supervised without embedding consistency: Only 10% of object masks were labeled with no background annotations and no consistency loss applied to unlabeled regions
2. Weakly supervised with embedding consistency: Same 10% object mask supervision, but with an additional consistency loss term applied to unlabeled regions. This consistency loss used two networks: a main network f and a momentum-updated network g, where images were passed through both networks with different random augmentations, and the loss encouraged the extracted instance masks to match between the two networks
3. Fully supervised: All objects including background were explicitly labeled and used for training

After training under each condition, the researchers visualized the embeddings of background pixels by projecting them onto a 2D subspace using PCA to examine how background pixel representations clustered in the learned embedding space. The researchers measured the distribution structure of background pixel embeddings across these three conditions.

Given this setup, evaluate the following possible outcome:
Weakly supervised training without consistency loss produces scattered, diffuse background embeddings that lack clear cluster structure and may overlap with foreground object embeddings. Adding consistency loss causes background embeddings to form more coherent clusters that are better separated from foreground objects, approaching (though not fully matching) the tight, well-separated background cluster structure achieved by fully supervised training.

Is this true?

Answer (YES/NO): YES